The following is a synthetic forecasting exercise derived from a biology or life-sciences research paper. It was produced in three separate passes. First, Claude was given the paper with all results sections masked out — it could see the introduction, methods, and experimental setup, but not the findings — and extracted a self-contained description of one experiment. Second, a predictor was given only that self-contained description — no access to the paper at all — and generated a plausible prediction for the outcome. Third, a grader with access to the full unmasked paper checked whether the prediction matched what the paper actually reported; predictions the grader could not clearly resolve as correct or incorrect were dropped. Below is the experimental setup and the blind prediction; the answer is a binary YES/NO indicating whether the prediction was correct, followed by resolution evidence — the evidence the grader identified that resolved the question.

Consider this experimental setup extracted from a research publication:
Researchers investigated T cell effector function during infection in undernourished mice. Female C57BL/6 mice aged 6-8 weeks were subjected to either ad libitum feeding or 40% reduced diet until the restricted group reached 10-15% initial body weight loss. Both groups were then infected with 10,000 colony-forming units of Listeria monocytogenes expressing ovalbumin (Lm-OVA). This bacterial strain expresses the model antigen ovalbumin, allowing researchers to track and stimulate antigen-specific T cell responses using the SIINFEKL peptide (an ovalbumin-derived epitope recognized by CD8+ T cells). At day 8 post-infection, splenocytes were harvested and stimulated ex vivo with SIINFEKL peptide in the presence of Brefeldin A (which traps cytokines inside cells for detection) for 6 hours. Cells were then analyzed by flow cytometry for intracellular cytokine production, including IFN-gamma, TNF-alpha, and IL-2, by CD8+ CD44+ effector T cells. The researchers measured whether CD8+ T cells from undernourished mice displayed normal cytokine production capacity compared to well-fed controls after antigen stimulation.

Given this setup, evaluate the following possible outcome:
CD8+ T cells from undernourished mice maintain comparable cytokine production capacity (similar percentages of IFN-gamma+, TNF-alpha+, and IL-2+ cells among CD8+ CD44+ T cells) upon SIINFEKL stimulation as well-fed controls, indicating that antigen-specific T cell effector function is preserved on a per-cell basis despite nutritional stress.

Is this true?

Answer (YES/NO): NO